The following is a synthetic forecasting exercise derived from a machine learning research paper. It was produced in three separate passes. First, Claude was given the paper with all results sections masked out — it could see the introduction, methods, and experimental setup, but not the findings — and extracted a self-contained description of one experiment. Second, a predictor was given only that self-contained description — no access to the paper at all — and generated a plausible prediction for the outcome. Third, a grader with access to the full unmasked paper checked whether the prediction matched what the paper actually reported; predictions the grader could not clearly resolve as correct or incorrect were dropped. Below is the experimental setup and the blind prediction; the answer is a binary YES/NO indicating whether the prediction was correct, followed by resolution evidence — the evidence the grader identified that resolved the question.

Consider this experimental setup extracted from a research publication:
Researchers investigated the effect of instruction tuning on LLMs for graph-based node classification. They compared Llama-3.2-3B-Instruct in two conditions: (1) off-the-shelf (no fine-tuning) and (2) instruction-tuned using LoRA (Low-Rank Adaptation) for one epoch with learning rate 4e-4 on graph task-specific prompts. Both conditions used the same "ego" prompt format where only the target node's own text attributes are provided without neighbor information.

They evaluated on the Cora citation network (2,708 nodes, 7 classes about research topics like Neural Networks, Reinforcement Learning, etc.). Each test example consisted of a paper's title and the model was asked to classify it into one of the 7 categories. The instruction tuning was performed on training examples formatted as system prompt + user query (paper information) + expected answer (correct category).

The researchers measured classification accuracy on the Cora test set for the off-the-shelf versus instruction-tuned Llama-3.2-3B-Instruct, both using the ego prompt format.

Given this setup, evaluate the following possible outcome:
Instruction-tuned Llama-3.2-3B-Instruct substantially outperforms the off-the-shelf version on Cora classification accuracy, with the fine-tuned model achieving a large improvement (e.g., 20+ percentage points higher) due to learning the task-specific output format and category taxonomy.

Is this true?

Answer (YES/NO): YES